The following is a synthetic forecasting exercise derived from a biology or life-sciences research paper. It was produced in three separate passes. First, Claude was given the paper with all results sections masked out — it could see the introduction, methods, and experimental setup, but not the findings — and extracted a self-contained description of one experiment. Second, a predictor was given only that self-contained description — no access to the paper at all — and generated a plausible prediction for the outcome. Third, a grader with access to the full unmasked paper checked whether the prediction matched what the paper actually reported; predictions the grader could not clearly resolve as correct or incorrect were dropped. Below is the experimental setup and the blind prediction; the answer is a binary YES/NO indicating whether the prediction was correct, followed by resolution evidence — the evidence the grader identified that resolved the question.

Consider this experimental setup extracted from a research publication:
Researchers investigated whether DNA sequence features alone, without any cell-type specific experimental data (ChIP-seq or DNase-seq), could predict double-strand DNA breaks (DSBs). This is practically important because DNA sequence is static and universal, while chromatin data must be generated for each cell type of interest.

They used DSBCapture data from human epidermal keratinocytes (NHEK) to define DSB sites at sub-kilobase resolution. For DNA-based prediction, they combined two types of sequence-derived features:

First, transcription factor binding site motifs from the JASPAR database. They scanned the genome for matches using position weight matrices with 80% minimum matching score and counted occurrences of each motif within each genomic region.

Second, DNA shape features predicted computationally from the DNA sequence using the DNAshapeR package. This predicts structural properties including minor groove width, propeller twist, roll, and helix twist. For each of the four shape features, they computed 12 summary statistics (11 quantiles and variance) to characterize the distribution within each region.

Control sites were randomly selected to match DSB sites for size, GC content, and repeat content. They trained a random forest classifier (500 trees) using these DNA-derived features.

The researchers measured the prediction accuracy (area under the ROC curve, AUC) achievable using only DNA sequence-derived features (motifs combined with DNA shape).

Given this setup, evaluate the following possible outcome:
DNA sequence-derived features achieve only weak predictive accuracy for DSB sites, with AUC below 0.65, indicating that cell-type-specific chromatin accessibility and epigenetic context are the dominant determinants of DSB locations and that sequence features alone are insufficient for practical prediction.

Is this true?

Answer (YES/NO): NO